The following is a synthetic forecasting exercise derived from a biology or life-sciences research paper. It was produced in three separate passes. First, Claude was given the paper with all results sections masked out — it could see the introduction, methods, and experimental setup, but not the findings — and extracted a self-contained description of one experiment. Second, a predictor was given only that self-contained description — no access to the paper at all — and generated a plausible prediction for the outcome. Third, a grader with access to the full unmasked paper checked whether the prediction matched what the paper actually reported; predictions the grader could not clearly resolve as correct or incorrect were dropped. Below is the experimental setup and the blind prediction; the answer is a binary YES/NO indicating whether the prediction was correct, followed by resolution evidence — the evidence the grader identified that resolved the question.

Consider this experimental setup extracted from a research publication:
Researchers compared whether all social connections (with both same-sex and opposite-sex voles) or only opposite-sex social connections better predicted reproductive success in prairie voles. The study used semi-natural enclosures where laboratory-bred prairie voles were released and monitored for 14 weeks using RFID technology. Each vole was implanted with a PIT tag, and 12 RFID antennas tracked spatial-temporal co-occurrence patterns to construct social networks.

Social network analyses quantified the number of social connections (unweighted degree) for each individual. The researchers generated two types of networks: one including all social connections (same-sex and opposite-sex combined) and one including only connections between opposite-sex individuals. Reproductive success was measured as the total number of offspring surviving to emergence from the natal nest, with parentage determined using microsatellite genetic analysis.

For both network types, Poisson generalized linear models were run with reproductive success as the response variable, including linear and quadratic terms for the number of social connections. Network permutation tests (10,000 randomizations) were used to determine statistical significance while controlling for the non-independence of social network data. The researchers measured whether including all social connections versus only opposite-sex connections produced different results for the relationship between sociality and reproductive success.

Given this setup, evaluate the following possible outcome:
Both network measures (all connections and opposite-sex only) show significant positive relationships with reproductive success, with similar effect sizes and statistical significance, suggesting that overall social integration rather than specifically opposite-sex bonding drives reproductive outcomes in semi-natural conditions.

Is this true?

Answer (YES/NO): NO